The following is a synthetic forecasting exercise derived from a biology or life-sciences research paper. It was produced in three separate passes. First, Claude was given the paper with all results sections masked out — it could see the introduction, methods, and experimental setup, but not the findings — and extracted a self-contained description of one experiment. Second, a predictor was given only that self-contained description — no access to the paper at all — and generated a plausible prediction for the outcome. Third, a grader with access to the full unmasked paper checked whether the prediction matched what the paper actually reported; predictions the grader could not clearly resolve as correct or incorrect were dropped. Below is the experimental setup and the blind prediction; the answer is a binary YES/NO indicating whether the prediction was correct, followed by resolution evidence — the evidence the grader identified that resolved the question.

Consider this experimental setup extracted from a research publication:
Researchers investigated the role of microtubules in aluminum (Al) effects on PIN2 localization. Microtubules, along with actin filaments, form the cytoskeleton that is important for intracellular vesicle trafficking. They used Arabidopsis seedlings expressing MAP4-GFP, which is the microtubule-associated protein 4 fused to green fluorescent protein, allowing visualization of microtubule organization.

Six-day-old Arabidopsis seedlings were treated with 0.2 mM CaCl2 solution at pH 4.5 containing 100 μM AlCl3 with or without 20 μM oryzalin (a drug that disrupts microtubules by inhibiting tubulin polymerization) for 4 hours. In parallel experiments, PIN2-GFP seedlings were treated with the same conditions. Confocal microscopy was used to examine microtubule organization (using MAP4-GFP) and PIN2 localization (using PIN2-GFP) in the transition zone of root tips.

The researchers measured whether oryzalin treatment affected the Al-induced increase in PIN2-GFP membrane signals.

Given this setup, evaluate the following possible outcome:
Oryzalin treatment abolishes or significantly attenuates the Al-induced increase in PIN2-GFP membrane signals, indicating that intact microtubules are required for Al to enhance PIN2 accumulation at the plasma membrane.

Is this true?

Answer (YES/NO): YES